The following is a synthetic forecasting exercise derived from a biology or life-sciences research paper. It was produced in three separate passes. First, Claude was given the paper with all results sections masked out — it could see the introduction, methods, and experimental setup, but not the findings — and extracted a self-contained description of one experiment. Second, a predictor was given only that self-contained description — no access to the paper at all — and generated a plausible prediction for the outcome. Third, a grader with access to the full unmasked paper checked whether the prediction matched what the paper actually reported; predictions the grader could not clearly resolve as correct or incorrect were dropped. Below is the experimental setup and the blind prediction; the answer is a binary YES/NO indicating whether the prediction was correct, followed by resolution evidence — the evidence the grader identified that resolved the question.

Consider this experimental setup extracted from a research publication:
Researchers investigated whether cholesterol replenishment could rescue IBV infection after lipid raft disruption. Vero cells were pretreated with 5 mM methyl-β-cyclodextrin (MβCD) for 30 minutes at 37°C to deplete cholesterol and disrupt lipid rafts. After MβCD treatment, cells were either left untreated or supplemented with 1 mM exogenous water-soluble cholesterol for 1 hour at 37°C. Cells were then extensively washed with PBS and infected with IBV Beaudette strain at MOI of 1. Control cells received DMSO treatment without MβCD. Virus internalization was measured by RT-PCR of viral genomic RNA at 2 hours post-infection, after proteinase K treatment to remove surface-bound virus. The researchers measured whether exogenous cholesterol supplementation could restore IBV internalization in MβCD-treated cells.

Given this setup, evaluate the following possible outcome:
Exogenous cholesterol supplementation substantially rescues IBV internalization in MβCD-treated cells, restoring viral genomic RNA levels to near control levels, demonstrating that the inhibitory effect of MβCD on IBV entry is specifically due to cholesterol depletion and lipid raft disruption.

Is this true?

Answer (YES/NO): YES